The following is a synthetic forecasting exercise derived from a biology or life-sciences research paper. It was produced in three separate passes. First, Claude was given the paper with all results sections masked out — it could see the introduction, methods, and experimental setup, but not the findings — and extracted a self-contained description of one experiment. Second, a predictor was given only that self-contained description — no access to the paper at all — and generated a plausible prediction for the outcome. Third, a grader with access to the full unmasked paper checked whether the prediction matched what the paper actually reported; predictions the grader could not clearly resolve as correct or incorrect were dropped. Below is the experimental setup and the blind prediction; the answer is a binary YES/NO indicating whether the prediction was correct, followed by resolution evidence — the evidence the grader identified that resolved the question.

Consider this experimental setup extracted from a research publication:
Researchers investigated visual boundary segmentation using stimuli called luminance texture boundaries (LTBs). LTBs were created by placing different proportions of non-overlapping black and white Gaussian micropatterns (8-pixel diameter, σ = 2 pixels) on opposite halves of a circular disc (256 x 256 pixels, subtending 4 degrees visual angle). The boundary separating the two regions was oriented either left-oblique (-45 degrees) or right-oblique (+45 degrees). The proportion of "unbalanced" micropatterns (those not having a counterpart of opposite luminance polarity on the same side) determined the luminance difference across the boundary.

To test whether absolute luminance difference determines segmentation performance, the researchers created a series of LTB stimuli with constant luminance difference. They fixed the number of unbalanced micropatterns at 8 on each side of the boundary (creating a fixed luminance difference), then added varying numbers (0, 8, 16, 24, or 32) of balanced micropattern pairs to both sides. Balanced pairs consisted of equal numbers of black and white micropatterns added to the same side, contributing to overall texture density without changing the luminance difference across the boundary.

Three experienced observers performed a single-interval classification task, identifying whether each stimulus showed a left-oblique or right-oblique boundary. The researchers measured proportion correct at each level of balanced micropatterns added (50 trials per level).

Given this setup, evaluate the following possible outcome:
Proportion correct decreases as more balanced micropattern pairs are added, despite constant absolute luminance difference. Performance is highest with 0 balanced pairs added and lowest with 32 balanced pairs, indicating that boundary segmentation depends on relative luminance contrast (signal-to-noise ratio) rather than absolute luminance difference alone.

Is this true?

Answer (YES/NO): YES